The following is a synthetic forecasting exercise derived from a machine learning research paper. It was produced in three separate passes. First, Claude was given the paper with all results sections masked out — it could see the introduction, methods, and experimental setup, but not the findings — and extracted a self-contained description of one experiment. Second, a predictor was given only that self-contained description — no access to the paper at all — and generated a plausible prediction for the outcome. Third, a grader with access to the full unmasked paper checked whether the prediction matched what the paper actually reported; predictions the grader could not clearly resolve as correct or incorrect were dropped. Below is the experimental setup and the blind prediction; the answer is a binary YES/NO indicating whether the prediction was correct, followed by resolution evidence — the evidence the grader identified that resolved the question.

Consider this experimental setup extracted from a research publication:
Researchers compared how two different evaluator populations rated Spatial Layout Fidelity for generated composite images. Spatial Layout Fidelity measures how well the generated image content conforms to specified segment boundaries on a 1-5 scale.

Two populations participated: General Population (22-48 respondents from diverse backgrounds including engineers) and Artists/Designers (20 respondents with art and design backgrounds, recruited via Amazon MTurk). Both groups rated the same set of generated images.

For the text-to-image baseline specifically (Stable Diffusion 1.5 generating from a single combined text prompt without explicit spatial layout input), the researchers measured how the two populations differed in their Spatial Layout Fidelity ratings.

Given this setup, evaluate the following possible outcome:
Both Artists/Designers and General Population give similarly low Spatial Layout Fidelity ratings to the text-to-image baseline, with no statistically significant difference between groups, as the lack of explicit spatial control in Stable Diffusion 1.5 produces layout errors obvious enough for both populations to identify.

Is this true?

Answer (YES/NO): NO